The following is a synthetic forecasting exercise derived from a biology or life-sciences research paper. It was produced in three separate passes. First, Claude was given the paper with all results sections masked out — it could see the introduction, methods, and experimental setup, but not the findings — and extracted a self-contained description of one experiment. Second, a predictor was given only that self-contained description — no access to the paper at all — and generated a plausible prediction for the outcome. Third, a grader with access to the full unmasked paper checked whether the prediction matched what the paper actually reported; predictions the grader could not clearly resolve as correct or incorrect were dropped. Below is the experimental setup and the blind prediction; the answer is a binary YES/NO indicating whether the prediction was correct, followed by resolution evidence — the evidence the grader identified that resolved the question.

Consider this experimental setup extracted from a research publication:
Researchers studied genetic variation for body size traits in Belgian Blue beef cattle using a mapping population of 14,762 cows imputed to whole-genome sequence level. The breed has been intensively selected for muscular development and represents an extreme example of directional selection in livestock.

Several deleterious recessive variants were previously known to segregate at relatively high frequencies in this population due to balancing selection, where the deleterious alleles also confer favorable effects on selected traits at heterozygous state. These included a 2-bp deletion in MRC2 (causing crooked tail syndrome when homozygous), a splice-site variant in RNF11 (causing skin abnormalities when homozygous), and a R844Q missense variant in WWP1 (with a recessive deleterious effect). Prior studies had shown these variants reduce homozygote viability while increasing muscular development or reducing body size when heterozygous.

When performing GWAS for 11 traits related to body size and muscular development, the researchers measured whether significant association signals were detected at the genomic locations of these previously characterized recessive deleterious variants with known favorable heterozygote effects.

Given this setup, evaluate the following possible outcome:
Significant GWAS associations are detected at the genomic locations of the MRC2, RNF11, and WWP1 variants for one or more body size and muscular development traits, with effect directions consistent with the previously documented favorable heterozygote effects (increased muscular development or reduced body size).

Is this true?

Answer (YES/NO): YES